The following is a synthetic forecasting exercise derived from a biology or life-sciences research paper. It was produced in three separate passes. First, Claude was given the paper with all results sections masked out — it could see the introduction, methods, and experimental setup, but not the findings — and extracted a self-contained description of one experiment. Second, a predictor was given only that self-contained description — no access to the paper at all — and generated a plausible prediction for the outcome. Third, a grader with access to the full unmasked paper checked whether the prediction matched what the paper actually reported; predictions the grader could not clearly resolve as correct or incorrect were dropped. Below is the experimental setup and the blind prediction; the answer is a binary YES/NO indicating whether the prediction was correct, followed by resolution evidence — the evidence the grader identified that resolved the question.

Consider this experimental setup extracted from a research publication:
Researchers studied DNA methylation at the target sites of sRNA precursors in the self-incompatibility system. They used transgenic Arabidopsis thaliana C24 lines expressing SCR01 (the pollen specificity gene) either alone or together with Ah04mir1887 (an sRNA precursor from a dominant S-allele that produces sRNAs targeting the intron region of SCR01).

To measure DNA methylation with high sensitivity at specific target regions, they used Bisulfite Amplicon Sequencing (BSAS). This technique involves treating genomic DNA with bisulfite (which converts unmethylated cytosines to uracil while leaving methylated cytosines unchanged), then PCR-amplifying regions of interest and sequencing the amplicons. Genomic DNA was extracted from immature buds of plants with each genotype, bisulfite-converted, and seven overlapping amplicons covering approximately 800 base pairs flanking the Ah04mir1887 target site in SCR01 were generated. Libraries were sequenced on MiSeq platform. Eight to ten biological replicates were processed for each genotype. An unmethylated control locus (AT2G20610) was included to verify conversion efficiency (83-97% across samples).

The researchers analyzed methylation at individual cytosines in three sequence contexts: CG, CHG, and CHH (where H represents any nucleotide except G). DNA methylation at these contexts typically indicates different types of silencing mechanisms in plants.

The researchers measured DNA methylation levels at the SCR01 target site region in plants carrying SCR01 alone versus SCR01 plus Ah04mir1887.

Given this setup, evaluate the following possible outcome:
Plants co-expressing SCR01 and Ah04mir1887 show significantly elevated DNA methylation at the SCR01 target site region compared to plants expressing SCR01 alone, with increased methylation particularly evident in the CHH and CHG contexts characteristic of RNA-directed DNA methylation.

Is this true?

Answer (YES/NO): NO